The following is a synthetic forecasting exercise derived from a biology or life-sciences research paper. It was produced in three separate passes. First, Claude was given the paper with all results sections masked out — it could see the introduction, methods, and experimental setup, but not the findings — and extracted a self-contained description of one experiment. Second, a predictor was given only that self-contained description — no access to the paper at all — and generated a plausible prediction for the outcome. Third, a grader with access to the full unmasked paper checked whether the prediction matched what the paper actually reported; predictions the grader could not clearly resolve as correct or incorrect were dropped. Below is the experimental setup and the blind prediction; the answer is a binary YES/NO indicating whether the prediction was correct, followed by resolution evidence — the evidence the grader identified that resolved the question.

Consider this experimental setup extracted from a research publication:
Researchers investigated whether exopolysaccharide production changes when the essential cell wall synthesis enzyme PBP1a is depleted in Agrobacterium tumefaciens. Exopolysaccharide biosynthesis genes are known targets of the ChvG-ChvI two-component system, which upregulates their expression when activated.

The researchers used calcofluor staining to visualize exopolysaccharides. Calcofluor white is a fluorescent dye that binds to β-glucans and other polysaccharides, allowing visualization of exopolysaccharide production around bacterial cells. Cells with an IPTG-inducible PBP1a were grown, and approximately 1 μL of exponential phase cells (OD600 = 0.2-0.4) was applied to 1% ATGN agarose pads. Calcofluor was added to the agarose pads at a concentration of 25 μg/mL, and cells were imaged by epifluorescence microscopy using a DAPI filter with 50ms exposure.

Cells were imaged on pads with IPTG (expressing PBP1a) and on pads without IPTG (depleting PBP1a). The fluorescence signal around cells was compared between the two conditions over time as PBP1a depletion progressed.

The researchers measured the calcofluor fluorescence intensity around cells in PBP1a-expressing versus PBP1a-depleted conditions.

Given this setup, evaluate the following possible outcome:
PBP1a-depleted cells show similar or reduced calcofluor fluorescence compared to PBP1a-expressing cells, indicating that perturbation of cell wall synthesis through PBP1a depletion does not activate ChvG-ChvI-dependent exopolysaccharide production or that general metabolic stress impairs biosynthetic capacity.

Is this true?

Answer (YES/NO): NO